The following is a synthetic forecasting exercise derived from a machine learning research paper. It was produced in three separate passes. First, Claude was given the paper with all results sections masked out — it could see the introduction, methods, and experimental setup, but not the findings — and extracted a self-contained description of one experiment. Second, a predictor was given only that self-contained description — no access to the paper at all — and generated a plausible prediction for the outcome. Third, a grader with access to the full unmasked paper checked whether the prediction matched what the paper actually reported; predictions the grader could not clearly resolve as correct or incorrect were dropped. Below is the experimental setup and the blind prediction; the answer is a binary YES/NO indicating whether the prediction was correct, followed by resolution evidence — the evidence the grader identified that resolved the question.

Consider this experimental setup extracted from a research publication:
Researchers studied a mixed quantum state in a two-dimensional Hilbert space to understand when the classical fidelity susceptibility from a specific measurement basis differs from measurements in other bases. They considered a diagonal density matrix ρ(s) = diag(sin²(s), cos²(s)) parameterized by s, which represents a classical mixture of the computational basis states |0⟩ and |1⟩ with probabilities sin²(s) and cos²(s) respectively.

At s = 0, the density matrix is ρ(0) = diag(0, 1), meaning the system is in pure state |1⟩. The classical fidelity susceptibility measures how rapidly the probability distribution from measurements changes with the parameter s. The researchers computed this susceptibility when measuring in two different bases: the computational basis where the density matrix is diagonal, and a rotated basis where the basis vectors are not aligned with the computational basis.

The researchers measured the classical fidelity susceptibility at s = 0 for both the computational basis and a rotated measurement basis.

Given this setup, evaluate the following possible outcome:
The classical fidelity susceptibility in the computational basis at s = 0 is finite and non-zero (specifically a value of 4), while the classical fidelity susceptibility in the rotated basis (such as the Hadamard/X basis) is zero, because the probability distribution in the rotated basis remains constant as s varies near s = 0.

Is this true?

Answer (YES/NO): NO